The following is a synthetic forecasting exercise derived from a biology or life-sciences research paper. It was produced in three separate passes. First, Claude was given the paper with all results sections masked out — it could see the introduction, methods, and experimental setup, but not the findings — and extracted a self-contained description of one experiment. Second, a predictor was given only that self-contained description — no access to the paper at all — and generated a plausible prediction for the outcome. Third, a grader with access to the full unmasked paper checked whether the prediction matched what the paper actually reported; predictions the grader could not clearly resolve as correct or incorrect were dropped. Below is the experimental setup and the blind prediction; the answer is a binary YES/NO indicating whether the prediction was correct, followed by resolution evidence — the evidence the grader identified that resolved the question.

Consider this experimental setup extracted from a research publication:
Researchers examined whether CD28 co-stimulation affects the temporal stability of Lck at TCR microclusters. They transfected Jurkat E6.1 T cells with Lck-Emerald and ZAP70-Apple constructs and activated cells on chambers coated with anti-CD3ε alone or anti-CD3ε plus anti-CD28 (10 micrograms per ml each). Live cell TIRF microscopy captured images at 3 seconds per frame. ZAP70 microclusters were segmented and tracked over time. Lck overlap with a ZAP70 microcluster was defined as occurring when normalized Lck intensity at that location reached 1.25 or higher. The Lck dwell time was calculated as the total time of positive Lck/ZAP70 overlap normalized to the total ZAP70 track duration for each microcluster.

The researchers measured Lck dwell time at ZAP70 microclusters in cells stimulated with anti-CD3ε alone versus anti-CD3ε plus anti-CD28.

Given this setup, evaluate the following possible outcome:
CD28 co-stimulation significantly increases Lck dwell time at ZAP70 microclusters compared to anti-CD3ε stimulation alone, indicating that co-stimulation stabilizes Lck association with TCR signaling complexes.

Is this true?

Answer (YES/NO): YES